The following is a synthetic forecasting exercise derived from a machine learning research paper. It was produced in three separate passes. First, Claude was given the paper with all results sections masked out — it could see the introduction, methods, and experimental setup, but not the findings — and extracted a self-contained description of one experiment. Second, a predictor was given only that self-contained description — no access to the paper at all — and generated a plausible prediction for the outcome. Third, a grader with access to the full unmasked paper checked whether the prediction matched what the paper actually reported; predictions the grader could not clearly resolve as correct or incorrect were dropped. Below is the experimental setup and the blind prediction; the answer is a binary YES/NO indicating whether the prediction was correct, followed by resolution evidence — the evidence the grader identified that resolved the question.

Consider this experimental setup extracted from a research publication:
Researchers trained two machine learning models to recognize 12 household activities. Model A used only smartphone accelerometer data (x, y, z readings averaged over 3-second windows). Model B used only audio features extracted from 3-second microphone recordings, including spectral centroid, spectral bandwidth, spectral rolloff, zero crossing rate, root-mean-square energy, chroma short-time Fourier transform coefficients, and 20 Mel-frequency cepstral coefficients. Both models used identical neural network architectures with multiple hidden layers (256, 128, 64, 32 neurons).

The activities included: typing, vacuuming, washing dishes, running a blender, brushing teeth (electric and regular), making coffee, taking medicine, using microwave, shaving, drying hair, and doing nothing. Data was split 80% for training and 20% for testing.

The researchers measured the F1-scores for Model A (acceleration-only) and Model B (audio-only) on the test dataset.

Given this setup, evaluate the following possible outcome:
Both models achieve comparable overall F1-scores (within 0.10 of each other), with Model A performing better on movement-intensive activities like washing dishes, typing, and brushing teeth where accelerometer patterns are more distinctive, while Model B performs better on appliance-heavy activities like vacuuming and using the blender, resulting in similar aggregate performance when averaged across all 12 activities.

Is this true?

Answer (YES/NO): NO